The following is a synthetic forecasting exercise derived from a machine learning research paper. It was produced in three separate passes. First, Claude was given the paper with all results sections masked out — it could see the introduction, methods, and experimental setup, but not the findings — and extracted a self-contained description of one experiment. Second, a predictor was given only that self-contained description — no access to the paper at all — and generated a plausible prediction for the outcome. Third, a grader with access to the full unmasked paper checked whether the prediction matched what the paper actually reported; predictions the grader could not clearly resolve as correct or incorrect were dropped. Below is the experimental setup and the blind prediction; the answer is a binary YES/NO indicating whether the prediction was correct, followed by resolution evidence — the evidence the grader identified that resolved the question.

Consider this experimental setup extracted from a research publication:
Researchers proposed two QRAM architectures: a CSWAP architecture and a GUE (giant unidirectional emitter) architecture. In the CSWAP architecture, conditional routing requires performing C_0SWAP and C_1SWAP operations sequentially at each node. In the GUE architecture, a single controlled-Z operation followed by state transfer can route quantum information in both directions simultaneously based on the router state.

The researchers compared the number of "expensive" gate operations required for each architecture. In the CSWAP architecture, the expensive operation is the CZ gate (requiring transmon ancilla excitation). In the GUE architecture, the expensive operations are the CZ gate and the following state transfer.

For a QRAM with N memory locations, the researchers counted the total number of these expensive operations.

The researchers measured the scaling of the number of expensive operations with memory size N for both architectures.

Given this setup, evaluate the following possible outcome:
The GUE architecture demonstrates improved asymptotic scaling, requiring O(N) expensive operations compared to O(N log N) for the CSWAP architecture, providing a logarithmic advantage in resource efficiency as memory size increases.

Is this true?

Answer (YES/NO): NO